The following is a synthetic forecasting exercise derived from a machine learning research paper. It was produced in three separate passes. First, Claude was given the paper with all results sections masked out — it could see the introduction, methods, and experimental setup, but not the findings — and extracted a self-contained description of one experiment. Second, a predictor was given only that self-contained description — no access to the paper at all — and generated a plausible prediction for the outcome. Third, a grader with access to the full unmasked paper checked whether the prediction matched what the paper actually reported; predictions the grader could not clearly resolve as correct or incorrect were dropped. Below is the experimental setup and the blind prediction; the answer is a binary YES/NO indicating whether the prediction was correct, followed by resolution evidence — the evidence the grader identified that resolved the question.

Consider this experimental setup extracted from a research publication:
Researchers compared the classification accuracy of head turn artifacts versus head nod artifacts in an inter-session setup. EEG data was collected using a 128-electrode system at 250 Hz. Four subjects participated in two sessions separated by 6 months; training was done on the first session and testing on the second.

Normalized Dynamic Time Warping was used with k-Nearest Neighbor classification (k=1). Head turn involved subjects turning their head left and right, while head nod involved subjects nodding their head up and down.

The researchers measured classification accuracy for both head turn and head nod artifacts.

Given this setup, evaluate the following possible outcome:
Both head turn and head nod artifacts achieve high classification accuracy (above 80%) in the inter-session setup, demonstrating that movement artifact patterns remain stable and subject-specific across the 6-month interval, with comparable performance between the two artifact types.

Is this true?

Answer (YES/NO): NO